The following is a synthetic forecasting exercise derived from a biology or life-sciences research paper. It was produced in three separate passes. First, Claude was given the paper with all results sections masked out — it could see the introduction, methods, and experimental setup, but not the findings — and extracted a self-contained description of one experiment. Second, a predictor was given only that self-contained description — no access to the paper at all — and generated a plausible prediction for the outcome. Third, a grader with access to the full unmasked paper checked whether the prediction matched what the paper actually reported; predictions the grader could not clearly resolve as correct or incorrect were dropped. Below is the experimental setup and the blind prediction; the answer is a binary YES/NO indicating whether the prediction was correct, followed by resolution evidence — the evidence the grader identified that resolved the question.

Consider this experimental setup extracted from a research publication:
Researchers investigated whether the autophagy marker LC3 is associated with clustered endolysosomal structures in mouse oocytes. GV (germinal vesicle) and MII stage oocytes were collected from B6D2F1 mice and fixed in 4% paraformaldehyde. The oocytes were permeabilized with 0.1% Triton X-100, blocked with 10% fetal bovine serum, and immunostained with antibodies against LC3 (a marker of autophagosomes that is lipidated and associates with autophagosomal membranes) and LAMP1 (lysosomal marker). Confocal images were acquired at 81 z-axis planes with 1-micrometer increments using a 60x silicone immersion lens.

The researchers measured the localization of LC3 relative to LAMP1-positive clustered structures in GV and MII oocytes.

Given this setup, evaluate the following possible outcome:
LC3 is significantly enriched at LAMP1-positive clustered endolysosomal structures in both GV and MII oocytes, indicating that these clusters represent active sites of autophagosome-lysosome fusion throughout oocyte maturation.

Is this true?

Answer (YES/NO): NO